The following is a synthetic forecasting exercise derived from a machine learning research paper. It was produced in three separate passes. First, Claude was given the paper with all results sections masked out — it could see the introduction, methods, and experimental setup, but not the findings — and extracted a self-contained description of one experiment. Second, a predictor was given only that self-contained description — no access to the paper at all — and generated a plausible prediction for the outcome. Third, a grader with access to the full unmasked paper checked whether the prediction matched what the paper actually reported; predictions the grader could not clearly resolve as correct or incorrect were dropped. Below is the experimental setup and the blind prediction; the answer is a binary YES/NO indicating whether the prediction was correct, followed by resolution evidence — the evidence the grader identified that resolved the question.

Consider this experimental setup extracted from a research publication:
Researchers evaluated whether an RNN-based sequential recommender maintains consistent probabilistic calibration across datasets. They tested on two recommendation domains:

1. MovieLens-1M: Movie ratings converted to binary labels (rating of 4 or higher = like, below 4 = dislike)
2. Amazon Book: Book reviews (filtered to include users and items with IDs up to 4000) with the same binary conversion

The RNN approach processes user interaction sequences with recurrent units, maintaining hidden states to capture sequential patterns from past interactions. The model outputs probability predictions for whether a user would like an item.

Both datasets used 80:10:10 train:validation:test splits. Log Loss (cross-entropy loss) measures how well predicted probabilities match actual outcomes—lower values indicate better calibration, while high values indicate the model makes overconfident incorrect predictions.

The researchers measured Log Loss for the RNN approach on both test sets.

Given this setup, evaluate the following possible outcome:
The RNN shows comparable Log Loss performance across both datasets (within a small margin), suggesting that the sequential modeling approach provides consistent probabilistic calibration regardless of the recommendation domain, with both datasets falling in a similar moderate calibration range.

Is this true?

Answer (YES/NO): NO